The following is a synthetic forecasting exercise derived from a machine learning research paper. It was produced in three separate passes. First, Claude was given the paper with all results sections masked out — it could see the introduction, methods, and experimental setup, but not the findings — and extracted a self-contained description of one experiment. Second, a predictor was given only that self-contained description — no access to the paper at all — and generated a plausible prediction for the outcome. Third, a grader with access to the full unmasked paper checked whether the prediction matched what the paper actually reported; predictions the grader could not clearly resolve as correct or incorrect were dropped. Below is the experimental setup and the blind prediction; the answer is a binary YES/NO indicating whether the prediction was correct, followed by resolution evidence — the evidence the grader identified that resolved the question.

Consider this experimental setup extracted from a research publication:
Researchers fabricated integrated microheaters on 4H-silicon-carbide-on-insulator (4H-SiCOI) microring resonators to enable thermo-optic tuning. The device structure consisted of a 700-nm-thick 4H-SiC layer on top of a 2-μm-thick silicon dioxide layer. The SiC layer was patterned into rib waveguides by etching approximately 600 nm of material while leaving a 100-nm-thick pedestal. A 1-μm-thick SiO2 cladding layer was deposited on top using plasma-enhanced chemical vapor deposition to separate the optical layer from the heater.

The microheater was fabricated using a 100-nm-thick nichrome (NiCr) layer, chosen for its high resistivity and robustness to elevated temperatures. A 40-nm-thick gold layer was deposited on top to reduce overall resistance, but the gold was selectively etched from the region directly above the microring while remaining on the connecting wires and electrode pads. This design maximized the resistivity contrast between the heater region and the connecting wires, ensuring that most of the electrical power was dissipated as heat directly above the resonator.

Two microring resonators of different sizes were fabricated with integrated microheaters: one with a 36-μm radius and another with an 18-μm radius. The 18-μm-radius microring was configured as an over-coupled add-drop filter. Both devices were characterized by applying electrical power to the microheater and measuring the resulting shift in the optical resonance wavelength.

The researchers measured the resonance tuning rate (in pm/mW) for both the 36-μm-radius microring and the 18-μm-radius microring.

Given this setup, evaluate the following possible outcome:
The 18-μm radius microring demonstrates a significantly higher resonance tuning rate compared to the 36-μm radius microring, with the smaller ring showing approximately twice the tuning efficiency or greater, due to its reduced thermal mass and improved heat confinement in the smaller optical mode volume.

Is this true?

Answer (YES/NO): YES